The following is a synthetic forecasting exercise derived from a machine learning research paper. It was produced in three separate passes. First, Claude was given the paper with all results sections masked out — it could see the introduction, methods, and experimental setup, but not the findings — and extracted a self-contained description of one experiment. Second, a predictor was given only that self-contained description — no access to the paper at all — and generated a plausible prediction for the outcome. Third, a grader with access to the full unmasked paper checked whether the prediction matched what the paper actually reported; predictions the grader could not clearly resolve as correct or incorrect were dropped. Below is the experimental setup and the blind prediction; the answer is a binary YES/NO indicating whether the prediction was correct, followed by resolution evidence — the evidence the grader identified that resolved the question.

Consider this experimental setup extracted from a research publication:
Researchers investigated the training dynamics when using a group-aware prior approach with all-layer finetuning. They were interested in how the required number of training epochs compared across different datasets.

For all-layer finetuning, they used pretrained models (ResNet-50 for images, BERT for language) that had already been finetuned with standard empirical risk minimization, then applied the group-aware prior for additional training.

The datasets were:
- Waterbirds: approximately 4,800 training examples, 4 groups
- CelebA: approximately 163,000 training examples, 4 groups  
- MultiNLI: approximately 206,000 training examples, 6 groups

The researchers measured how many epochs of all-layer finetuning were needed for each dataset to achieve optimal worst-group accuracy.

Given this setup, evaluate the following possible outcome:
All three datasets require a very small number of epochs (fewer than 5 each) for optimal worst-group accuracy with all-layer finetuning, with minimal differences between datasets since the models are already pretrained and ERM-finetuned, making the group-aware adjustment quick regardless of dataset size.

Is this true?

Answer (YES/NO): NO